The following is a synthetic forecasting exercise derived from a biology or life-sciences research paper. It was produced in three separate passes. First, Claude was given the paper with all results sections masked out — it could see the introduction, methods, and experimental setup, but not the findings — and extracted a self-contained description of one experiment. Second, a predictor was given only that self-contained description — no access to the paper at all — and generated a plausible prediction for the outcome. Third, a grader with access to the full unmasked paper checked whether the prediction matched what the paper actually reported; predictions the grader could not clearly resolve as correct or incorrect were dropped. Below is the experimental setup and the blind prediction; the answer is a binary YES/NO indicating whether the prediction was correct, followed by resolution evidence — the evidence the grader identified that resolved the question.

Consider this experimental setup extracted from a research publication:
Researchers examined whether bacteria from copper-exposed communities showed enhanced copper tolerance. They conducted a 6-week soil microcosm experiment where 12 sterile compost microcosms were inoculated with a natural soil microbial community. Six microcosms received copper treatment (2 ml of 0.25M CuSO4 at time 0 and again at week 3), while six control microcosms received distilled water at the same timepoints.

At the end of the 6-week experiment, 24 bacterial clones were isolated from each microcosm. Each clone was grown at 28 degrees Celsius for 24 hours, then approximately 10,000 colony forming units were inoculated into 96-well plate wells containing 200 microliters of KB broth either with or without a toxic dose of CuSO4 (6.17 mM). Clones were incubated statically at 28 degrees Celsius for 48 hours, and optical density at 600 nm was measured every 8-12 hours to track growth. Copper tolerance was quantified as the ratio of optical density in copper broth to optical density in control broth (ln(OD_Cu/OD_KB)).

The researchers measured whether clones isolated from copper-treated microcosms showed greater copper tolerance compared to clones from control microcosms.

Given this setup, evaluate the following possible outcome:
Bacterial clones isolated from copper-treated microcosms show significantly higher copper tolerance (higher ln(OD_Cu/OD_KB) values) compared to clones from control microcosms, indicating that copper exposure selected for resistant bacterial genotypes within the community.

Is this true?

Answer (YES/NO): YES